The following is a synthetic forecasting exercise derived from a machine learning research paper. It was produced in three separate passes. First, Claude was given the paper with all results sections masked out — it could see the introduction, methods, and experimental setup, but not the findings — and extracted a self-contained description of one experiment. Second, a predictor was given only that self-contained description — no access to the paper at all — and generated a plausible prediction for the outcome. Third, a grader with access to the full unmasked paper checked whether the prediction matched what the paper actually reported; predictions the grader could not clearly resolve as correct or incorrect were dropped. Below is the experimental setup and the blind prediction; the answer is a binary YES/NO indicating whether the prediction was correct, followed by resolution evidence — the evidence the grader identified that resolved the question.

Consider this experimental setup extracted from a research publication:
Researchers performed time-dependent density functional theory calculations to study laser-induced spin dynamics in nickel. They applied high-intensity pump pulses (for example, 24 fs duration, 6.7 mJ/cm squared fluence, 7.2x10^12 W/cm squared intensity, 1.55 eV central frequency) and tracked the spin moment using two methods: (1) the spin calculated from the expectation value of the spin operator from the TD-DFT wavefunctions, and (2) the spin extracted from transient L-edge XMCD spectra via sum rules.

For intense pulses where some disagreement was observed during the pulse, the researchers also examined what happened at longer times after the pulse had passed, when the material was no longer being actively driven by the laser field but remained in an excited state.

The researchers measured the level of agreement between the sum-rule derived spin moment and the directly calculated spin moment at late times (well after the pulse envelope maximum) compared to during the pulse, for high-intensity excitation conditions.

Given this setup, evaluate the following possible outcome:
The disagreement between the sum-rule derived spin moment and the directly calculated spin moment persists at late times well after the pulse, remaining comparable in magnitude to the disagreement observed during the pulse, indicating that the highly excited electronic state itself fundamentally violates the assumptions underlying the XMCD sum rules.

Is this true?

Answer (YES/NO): NO